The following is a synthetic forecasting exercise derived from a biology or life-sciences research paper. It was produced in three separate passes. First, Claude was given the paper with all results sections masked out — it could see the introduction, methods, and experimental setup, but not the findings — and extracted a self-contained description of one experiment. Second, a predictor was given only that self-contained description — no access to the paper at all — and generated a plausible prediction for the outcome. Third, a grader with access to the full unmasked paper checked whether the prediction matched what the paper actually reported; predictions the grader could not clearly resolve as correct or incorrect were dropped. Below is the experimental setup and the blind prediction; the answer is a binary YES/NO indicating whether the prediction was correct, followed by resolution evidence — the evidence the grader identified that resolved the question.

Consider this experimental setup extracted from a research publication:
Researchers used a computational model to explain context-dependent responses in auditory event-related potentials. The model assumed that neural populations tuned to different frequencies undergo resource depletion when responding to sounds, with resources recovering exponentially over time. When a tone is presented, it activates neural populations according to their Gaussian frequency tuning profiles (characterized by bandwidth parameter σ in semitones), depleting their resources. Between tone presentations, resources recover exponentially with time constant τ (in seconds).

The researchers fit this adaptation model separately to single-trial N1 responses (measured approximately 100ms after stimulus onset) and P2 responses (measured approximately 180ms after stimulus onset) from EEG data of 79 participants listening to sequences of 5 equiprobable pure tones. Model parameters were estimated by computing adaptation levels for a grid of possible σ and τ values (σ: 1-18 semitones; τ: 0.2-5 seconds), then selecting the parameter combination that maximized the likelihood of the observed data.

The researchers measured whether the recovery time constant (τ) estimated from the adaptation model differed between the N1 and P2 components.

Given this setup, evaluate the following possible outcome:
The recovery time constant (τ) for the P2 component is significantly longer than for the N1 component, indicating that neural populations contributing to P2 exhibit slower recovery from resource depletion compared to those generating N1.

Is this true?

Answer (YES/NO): NO